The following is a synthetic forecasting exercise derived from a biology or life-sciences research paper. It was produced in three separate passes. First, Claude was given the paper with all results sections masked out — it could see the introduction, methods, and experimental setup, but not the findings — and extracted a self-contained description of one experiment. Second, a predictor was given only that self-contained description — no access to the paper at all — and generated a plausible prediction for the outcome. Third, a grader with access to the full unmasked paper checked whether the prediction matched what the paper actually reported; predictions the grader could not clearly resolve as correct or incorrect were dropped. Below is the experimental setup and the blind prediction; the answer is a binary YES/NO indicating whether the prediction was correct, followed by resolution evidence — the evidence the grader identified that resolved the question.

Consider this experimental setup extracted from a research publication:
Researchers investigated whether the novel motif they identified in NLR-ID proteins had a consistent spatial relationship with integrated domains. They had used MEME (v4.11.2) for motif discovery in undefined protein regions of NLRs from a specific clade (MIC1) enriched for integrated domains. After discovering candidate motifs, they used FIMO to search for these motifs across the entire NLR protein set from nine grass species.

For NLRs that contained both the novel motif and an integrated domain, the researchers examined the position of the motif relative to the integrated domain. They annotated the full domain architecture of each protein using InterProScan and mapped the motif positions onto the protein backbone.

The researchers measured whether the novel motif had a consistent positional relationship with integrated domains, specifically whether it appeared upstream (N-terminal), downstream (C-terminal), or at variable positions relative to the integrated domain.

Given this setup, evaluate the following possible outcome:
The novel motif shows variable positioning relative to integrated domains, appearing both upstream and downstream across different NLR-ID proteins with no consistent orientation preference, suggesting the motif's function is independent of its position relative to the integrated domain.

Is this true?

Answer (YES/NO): NO